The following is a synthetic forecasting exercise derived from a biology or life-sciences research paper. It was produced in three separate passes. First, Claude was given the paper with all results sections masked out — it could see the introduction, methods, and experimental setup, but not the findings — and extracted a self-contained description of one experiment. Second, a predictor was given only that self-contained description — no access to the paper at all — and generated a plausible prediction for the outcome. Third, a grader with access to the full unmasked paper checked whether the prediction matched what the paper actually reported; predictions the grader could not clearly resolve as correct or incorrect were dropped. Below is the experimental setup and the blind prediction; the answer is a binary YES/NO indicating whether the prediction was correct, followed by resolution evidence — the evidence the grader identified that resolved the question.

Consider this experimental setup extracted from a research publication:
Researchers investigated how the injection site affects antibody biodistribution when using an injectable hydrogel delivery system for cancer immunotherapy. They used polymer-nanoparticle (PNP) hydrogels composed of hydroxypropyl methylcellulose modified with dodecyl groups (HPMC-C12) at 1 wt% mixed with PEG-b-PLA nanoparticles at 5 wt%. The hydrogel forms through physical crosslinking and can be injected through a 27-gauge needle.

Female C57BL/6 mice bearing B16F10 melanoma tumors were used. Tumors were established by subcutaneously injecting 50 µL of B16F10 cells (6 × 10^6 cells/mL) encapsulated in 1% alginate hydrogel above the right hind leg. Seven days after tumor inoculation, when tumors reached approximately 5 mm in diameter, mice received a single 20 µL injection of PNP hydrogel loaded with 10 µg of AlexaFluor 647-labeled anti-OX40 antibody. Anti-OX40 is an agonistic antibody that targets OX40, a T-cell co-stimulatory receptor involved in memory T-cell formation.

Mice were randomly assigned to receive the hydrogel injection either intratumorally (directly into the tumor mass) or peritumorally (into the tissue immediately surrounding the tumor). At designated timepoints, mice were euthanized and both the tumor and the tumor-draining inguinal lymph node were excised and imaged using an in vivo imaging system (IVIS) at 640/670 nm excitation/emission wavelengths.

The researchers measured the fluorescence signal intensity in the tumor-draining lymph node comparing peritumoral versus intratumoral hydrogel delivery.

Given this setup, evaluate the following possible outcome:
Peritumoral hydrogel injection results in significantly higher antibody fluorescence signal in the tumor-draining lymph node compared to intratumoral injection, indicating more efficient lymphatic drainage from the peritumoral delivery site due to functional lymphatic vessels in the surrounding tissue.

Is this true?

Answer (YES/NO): YES